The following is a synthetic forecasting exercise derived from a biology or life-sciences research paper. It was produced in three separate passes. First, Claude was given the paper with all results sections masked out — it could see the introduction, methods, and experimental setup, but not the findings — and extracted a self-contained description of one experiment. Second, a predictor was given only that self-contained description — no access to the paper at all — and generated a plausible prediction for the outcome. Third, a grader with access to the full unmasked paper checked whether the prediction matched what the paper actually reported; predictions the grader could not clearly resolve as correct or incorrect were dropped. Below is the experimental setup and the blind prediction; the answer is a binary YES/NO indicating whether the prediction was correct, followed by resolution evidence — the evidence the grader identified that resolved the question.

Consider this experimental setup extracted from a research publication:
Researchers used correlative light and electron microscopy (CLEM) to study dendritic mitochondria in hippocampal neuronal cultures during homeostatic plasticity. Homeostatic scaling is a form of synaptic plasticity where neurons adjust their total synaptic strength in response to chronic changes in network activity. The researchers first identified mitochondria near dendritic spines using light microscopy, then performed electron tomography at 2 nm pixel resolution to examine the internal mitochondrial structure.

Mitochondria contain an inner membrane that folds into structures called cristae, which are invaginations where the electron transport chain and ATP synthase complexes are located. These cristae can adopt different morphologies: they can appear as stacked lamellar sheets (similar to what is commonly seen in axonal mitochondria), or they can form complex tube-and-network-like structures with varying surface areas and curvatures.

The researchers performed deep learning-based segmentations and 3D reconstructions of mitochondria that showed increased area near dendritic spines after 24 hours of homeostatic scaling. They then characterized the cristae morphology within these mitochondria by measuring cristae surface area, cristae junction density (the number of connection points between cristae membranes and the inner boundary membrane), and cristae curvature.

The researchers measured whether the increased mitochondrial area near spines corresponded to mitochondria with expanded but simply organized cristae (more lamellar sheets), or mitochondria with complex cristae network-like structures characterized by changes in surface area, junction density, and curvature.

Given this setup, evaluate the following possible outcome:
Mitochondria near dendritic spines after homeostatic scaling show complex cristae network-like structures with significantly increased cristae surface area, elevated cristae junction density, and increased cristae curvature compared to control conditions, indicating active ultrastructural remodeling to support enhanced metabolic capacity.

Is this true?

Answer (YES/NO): YES